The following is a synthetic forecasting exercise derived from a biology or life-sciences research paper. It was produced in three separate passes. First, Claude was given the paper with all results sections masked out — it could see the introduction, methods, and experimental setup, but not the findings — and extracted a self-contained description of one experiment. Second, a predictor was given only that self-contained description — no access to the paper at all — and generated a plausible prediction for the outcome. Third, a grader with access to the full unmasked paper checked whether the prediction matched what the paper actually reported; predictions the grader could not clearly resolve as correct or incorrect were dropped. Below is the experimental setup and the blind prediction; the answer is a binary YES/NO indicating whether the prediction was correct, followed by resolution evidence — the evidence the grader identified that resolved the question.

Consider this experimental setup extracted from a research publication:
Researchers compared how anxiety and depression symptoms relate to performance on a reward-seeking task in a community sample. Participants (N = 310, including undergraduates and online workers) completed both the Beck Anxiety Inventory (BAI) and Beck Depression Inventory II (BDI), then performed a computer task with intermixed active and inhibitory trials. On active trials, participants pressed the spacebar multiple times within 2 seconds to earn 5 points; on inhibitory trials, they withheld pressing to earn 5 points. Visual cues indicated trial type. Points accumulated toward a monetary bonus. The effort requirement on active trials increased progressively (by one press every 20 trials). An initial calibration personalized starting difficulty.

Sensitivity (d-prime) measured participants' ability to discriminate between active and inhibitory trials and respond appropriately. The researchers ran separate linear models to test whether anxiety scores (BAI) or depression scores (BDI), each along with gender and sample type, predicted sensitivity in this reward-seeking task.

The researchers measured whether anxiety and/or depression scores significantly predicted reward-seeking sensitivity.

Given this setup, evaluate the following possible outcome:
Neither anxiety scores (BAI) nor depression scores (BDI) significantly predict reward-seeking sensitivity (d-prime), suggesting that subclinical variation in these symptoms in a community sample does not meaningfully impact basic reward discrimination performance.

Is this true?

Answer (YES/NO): YES